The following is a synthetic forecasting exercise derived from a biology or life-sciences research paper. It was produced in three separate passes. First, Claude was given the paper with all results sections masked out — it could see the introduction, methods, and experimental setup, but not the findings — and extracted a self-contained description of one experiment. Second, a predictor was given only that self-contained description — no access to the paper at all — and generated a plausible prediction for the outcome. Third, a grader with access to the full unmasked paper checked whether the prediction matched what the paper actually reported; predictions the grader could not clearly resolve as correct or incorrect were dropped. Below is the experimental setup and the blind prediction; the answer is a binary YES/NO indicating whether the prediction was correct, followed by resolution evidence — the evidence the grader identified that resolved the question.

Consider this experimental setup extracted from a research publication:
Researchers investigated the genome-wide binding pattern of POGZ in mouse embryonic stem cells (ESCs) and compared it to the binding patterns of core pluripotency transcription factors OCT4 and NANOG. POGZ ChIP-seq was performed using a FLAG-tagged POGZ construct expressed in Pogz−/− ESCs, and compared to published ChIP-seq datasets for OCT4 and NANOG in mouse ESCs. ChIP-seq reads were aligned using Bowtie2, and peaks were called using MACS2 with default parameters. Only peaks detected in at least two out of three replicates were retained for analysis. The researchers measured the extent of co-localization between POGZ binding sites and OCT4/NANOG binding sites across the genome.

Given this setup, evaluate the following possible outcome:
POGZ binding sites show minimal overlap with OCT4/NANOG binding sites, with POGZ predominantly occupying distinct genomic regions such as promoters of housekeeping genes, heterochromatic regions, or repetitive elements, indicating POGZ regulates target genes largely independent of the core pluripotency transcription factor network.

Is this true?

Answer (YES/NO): NO